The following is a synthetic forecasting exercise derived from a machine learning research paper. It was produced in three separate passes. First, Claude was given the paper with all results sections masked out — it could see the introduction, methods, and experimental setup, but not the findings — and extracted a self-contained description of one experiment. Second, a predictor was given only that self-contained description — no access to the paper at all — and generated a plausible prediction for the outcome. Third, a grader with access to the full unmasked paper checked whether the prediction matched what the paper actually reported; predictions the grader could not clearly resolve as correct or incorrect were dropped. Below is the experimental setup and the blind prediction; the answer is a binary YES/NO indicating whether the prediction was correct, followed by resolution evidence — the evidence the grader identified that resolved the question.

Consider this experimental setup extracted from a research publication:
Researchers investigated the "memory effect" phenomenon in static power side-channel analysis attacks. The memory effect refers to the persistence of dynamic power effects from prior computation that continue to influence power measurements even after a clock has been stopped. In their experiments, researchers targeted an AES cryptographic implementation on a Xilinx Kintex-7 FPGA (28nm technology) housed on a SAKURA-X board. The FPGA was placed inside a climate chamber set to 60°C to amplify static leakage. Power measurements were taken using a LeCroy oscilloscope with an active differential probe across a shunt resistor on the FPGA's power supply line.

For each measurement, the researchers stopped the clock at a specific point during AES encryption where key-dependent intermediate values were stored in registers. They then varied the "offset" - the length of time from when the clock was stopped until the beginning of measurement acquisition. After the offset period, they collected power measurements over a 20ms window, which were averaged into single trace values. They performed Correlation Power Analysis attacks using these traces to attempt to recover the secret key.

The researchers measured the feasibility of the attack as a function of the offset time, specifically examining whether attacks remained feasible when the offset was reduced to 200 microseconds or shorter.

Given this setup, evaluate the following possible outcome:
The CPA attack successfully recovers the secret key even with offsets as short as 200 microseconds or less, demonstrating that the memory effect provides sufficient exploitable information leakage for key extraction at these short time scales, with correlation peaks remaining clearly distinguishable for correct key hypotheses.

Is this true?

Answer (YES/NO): NO